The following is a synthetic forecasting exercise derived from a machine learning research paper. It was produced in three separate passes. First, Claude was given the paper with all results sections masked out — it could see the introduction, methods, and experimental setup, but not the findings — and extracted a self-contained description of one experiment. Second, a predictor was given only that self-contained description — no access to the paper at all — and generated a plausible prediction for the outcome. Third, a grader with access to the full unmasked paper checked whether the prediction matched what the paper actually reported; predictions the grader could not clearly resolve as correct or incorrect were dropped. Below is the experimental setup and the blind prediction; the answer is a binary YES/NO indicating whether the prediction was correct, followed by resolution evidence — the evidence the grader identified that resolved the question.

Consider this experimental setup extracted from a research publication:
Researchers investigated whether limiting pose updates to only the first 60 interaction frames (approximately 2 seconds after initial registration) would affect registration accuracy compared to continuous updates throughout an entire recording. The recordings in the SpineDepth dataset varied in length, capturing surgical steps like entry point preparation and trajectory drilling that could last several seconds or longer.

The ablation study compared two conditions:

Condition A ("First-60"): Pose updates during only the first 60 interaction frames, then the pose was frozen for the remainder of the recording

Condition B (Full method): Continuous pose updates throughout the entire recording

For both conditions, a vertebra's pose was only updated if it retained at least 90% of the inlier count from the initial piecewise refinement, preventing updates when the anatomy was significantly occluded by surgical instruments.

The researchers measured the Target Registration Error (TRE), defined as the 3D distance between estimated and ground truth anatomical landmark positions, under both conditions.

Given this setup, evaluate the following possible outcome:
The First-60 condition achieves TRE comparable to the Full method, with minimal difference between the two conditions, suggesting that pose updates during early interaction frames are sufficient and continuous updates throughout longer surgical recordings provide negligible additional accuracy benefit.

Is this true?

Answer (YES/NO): YES